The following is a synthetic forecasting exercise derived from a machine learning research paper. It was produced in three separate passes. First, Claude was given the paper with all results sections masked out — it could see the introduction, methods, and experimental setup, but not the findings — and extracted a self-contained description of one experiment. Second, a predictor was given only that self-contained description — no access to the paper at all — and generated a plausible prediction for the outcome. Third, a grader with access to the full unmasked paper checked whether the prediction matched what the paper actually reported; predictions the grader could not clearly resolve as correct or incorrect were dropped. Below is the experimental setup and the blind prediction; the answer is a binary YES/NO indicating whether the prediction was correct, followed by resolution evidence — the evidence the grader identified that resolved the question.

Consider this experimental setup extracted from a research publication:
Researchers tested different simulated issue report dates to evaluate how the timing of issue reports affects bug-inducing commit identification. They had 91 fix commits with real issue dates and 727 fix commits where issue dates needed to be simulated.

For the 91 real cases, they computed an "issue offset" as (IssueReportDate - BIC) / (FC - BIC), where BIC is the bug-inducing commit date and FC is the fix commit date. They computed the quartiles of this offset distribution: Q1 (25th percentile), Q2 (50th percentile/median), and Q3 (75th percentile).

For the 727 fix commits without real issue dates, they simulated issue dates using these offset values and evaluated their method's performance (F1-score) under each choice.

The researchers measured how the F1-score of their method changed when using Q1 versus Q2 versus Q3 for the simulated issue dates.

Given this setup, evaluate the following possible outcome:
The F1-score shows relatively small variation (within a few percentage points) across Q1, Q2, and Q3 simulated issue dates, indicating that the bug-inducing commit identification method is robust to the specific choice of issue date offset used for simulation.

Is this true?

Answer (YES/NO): NO